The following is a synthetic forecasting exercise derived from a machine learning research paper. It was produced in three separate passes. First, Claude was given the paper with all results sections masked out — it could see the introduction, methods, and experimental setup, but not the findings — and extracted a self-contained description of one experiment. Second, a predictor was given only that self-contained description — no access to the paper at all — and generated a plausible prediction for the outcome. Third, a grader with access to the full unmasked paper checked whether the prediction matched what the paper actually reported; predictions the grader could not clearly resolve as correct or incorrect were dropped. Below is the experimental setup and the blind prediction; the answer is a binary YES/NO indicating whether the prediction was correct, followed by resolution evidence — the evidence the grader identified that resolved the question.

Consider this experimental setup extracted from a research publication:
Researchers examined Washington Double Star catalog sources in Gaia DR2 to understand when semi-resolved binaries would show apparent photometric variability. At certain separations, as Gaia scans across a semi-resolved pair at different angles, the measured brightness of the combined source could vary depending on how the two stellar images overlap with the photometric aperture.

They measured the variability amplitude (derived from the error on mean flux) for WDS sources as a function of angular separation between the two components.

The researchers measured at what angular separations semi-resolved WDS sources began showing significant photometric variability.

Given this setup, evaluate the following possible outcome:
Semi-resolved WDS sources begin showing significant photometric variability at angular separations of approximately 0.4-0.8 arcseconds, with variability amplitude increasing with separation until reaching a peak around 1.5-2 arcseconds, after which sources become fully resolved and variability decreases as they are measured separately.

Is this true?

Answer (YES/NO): NO